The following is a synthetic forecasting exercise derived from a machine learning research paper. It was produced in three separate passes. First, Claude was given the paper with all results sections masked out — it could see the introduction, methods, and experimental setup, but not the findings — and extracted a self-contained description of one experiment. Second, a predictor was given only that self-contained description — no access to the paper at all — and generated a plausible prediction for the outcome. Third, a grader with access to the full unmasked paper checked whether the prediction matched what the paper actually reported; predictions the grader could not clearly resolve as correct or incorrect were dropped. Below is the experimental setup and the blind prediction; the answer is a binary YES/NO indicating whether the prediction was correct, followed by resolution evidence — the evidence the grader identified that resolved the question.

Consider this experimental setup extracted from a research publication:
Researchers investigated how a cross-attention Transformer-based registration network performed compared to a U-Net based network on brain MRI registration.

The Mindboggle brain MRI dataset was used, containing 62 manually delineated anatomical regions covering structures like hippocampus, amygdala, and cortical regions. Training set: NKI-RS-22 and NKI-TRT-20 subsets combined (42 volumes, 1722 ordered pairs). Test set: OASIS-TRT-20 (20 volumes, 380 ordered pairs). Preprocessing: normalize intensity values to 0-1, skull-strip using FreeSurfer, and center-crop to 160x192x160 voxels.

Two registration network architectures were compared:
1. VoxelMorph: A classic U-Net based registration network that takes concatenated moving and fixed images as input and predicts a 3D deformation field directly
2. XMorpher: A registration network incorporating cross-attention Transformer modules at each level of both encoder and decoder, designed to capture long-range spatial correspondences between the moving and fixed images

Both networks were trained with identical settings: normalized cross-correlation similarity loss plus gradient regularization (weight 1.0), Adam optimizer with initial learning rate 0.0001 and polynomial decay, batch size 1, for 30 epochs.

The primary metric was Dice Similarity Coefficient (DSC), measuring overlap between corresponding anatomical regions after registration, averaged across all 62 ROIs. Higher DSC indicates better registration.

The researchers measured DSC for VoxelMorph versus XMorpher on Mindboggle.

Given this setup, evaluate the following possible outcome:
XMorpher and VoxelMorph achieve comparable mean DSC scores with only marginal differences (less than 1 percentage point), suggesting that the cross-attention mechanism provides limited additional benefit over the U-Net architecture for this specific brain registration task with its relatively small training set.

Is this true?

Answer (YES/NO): NO